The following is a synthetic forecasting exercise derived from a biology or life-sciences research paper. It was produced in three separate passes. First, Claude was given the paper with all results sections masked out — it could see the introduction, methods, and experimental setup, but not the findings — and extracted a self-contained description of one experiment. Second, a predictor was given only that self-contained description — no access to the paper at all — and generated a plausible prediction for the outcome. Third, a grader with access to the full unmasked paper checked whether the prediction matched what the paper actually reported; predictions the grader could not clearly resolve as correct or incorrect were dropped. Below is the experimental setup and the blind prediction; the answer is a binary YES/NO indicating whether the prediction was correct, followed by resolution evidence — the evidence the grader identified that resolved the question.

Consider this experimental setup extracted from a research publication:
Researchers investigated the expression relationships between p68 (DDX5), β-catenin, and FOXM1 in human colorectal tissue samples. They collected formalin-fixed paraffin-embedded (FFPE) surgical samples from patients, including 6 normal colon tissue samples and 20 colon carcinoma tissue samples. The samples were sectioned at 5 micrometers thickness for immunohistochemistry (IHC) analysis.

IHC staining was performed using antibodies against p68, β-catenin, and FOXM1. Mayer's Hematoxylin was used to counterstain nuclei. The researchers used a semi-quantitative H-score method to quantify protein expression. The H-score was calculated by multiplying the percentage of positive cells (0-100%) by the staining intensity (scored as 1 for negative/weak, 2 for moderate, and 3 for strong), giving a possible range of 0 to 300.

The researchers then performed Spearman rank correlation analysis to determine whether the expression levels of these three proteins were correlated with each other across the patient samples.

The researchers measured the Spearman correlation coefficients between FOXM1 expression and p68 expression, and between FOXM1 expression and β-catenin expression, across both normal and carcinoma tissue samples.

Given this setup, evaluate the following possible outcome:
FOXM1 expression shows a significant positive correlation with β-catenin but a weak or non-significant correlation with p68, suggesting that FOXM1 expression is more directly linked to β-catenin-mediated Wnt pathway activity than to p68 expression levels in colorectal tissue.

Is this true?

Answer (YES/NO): NO